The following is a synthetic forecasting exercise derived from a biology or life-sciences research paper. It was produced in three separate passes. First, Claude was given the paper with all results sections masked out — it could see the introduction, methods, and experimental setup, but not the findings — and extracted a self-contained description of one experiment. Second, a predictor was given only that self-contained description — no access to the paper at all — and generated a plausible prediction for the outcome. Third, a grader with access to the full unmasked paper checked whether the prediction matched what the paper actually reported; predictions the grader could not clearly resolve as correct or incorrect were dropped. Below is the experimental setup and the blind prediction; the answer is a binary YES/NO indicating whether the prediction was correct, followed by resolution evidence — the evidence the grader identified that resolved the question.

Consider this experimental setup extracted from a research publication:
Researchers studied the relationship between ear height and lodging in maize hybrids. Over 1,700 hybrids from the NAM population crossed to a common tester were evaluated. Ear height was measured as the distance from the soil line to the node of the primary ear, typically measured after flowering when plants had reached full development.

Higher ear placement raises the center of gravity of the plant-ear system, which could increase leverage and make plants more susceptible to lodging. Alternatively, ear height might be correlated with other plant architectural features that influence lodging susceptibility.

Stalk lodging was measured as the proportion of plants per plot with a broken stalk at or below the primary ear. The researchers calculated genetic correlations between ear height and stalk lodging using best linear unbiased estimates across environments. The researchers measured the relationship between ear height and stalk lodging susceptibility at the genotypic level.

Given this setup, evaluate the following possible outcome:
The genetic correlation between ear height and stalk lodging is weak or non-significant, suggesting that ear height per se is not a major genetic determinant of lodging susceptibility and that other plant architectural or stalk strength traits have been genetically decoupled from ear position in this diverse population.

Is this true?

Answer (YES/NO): NO